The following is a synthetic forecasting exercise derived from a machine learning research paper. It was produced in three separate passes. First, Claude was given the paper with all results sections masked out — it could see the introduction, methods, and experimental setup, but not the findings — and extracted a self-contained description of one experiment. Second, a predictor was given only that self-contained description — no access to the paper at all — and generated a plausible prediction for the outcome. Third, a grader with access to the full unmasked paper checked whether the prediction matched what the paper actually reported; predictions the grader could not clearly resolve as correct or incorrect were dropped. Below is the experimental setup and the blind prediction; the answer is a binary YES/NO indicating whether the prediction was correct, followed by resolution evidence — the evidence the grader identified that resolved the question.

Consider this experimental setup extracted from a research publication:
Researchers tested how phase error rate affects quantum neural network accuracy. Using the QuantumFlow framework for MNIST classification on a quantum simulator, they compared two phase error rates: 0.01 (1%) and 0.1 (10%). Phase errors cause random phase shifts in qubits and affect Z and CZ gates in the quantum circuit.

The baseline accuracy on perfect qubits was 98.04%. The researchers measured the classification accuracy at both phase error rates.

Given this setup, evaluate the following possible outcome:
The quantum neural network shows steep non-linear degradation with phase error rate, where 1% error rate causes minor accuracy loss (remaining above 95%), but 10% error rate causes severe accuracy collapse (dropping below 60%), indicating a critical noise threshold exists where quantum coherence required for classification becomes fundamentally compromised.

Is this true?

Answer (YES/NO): NO